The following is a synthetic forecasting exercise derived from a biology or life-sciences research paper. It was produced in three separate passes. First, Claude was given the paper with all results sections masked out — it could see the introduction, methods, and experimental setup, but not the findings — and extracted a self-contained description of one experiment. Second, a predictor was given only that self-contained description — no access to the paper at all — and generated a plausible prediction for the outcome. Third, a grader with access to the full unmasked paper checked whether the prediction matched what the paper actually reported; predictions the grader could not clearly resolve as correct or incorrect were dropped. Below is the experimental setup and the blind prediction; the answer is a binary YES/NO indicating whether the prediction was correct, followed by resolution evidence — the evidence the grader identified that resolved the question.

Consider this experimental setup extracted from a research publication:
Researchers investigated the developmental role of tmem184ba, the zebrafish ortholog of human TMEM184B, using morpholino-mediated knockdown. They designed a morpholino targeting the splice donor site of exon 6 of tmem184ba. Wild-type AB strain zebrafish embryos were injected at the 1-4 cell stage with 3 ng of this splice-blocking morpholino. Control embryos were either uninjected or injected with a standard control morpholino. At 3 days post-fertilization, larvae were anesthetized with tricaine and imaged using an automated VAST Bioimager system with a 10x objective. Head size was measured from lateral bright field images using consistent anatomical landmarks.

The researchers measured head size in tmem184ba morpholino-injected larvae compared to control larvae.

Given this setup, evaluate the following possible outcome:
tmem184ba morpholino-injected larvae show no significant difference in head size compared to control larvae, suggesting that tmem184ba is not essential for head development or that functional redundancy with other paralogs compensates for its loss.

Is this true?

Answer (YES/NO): NO